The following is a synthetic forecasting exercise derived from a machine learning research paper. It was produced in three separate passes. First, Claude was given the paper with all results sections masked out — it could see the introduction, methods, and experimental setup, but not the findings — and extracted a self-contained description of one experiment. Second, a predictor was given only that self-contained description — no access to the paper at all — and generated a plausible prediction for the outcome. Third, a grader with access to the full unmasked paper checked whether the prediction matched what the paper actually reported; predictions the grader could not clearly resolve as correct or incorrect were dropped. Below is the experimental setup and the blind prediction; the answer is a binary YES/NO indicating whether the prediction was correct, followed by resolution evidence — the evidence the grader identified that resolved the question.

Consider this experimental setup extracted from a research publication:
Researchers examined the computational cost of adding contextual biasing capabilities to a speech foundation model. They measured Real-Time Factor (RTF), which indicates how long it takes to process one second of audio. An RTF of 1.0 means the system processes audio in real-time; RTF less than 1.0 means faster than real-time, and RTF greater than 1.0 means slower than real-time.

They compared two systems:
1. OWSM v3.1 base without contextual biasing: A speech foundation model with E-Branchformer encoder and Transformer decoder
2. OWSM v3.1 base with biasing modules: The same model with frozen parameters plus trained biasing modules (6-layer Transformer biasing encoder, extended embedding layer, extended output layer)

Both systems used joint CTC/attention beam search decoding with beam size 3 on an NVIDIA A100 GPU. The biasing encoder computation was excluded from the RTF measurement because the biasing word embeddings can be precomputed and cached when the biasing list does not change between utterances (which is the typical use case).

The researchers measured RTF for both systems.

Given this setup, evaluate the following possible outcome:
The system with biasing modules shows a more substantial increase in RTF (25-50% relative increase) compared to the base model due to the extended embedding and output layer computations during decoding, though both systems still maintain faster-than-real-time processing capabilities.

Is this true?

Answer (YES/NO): NO